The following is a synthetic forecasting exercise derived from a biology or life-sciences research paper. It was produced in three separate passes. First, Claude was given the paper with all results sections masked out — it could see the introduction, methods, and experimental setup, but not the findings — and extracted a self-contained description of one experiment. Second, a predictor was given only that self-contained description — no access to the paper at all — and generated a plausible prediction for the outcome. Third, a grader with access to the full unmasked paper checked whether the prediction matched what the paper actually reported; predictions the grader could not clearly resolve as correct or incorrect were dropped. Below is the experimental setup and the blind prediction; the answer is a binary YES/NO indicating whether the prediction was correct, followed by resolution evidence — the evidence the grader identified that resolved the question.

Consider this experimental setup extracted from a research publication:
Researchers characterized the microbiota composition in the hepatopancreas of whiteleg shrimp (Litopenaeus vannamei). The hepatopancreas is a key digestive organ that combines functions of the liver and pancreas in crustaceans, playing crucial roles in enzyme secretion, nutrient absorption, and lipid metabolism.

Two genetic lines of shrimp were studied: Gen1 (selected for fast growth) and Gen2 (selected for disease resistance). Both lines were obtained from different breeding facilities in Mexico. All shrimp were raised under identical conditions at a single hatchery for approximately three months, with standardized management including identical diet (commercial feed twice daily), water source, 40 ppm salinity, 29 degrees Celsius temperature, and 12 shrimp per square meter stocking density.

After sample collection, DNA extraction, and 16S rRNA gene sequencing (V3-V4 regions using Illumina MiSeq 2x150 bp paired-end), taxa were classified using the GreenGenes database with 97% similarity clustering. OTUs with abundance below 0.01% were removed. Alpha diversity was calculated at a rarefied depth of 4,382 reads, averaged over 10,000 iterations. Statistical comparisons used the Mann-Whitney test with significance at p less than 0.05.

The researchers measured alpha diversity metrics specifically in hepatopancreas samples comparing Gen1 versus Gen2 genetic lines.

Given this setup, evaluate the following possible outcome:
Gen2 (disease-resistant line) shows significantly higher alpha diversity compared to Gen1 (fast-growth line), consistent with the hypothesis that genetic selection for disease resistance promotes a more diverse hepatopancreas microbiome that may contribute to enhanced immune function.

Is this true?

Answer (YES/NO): NO